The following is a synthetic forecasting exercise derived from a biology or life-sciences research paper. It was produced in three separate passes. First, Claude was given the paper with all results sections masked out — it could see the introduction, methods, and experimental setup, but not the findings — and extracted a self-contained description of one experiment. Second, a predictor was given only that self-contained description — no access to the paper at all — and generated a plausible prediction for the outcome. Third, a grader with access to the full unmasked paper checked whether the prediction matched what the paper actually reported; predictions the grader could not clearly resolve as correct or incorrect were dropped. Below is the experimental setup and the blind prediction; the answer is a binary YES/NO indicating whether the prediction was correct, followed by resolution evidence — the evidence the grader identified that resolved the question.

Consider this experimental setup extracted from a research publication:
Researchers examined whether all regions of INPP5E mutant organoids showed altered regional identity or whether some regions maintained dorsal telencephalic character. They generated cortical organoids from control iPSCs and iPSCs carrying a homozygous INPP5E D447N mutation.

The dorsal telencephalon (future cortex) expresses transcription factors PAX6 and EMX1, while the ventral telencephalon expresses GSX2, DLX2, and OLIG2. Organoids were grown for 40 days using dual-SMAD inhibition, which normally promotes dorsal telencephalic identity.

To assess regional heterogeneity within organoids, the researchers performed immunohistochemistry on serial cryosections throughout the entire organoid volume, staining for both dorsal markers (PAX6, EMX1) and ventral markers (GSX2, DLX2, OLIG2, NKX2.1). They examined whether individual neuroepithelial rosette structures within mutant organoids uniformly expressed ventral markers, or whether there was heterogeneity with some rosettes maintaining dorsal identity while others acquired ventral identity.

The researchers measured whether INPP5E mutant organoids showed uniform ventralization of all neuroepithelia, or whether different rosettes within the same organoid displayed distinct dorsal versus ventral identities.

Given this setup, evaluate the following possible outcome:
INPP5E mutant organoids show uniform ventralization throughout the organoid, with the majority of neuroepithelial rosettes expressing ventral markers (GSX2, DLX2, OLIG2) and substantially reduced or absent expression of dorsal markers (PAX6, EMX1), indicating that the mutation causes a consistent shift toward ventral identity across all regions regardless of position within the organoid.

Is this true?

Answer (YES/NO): YES